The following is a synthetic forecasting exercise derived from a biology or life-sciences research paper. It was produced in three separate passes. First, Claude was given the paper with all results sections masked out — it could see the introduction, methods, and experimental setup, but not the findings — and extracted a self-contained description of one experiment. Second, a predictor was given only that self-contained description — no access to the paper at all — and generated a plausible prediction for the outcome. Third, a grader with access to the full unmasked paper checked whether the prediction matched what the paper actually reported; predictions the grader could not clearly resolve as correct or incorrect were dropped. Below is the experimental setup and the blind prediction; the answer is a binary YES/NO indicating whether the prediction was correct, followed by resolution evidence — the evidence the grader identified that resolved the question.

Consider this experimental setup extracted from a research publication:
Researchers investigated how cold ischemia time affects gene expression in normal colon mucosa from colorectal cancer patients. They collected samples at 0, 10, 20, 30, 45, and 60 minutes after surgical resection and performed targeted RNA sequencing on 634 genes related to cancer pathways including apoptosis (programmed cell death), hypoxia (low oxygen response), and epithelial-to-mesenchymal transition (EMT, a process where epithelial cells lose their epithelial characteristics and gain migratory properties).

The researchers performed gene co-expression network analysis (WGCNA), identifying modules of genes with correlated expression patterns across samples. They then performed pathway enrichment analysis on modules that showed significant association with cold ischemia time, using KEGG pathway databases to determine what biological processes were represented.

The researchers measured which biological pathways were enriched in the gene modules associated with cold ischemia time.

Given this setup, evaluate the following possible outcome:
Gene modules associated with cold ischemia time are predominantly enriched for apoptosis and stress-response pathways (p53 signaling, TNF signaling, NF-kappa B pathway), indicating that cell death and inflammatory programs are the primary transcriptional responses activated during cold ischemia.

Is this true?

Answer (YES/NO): NO